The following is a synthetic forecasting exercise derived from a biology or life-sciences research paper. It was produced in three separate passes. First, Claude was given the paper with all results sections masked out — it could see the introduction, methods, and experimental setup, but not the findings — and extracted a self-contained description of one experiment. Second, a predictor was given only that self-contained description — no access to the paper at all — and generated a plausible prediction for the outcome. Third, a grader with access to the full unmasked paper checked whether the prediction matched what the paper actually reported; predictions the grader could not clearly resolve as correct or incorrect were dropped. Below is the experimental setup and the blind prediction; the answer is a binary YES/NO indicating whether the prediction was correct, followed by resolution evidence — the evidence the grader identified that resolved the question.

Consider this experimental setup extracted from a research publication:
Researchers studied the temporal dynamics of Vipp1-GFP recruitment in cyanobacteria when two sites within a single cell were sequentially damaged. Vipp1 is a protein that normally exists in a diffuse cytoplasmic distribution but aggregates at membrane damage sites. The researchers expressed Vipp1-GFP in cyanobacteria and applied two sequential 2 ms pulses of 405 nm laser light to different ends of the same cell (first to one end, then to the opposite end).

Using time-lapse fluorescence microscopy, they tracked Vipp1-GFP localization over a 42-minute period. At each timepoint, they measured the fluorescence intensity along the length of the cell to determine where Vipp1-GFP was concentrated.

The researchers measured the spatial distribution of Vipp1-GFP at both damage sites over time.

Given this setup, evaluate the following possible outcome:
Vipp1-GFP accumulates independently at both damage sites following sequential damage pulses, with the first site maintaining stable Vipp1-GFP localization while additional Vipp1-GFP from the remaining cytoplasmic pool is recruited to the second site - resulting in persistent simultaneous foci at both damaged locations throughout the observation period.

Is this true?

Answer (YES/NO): NO